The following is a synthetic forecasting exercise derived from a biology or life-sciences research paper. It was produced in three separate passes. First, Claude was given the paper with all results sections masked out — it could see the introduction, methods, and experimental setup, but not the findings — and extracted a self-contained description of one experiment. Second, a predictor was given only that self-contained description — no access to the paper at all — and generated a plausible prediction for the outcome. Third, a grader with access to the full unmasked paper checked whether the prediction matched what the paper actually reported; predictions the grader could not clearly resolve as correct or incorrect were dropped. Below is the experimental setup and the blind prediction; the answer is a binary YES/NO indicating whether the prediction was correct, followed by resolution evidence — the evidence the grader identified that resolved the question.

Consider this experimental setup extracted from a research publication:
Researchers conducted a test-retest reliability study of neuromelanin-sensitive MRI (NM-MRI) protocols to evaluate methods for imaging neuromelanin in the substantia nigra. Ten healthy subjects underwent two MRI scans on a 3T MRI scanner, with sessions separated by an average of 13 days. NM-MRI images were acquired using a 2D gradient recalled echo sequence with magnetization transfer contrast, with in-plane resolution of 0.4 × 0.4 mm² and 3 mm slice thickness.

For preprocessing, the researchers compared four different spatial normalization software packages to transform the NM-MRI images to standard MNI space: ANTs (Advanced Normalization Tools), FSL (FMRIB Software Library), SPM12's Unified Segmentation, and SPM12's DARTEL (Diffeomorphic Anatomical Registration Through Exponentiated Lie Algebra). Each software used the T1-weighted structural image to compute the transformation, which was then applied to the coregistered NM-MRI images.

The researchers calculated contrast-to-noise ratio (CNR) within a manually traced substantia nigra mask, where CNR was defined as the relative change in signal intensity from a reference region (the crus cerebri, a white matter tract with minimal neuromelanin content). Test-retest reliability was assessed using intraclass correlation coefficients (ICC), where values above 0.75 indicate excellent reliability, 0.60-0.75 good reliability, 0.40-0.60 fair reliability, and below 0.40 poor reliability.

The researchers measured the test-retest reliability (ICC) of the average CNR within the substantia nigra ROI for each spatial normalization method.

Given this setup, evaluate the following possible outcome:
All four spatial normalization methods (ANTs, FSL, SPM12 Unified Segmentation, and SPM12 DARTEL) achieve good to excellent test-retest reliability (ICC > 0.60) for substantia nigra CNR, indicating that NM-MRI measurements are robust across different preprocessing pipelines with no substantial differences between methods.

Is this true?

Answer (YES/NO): YES